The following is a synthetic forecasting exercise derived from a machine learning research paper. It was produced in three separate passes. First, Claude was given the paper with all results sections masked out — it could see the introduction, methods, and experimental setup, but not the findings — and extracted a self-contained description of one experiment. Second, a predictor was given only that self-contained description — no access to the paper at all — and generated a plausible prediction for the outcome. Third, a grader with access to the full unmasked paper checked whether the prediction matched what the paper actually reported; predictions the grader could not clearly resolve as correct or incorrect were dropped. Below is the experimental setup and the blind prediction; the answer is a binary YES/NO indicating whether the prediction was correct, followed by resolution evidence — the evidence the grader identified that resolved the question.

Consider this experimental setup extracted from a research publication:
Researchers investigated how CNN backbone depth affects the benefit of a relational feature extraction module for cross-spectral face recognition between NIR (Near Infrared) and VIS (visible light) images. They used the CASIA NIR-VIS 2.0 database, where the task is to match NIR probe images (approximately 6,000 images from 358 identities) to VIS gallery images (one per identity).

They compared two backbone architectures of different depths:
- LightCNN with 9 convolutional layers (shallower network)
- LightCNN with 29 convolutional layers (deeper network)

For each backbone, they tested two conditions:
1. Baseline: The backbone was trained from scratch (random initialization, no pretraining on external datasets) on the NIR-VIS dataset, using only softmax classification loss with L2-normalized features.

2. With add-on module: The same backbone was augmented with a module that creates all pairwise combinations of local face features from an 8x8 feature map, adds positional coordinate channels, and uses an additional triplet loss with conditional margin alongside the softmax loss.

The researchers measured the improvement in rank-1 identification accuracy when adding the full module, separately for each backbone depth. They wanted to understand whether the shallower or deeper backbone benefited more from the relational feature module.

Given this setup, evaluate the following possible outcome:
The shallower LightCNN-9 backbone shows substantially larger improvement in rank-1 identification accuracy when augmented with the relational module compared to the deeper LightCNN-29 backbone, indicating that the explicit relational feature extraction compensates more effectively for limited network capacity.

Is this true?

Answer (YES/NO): YES